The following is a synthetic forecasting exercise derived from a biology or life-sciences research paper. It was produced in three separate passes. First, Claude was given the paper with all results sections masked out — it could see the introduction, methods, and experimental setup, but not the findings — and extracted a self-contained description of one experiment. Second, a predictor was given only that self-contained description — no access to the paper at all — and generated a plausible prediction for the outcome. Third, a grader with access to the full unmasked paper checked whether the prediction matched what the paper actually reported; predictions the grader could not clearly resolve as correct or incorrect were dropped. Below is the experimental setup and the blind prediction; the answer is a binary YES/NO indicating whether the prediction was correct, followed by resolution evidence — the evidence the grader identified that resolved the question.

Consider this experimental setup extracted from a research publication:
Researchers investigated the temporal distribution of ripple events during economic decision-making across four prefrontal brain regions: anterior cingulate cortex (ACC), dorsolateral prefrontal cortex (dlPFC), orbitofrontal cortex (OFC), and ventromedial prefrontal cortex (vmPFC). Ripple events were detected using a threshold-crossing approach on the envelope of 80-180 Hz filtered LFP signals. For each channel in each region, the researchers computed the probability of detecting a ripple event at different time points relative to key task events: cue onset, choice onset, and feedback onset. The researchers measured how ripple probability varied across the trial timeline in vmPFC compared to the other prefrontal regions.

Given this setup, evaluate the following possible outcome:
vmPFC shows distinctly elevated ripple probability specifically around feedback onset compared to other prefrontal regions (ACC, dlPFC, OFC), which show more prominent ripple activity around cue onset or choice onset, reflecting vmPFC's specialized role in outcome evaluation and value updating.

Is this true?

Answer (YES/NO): NO